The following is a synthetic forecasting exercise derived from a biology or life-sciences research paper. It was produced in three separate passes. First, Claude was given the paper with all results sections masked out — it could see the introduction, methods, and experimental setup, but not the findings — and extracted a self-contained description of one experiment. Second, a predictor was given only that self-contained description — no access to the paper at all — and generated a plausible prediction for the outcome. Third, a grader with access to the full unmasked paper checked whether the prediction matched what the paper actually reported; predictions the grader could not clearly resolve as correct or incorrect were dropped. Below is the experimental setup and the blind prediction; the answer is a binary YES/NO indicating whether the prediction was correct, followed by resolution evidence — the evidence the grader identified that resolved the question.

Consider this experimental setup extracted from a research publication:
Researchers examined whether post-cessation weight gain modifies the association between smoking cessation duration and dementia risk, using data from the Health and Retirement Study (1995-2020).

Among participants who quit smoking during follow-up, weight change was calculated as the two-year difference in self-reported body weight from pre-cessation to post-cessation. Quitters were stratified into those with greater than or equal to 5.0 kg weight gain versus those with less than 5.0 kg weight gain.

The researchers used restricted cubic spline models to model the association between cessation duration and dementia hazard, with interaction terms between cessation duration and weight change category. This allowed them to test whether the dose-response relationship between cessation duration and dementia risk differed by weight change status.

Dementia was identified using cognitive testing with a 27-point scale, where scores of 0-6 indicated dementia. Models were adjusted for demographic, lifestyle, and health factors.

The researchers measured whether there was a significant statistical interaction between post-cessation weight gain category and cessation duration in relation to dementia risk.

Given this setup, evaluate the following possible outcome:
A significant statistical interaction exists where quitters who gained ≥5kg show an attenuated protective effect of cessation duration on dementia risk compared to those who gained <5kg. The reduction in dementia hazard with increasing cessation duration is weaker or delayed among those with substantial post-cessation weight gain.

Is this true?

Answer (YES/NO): YES